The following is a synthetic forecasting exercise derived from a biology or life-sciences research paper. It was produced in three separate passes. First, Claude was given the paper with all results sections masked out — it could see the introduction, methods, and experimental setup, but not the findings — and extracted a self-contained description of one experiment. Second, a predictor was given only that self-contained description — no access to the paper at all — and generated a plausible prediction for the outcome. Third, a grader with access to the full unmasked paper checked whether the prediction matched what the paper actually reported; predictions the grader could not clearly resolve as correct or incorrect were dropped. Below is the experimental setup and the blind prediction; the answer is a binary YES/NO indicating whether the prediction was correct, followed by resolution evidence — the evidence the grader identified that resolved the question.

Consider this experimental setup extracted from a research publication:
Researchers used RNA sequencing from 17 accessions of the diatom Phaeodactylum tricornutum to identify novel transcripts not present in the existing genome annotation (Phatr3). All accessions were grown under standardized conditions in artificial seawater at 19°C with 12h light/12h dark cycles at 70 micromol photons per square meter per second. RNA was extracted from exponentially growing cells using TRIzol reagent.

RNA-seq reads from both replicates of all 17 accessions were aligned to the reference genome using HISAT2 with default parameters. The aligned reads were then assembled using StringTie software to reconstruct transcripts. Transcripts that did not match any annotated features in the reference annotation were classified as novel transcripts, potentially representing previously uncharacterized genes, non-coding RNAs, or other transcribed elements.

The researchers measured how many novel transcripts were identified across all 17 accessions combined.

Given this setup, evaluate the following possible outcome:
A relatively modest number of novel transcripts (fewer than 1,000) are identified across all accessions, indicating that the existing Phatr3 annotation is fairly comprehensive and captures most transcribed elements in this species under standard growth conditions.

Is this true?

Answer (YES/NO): YES